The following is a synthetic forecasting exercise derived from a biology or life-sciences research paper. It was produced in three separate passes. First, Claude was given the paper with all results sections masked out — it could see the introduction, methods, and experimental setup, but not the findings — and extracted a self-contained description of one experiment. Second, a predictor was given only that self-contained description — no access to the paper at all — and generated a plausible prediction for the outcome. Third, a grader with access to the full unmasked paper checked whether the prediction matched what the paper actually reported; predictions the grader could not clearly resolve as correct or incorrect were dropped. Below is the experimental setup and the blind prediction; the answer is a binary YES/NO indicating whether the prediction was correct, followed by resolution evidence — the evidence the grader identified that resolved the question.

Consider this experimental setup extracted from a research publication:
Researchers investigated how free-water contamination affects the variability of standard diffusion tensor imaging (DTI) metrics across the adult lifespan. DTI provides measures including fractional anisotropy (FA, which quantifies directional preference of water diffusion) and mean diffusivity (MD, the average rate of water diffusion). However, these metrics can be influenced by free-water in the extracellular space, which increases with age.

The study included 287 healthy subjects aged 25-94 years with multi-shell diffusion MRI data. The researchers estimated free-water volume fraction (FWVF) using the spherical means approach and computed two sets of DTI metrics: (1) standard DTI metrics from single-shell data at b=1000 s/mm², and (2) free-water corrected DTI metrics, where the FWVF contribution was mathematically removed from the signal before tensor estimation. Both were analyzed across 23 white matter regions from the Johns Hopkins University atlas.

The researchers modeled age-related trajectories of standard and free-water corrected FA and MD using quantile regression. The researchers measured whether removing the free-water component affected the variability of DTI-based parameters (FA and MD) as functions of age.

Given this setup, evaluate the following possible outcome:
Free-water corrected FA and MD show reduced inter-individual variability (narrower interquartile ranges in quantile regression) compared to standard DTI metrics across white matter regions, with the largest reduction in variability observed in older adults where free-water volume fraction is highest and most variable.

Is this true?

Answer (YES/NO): YES